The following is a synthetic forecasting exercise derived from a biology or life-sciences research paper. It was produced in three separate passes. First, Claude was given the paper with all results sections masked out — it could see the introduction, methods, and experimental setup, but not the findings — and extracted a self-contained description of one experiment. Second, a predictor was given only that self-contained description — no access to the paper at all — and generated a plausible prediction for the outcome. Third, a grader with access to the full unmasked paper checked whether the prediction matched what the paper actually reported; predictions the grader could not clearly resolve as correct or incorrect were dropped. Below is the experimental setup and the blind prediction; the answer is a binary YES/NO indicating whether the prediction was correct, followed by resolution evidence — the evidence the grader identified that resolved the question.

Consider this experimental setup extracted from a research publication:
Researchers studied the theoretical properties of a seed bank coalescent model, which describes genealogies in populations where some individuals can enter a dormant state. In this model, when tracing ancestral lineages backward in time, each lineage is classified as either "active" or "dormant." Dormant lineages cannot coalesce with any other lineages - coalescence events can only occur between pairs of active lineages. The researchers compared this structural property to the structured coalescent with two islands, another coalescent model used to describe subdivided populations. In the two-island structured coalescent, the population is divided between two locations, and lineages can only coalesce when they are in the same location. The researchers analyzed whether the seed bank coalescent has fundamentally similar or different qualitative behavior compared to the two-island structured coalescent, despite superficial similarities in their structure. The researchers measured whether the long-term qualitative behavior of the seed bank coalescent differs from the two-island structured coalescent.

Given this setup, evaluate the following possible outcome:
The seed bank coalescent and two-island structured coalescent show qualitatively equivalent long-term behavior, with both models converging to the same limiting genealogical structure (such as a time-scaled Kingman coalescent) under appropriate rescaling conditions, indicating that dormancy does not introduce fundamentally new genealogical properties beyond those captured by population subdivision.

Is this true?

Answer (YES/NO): NO